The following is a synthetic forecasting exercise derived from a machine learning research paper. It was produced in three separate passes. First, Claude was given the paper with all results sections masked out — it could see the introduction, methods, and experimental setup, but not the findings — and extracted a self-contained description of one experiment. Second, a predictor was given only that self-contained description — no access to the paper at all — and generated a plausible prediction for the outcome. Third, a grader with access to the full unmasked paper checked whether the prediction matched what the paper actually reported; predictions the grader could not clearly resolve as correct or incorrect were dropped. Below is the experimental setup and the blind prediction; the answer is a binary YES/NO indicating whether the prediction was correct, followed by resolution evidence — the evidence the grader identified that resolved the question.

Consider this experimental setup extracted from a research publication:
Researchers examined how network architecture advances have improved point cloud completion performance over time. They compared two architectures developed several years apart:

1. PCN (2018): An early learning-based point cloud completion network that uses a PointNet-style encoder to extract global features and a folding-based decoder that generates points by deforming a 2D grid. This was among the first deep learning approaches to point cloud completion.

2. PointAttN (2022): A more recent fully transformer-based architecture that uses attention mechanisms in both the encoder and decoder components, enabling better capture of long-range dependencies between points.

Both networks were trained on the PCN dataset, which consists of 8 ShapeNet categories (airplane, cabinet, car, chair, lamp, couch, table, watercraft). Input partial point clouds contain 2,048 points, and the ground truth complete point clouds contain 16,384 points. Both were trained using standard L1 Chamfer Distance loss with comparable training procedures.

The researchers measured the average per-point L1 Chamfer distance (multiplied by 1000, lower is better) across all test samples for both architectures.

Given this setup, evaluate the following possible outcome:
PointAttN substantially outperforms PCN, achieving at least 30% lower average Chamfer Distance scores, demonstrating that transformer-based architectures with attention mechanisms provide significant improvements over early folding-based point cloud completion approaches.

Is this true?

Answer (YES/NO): YES